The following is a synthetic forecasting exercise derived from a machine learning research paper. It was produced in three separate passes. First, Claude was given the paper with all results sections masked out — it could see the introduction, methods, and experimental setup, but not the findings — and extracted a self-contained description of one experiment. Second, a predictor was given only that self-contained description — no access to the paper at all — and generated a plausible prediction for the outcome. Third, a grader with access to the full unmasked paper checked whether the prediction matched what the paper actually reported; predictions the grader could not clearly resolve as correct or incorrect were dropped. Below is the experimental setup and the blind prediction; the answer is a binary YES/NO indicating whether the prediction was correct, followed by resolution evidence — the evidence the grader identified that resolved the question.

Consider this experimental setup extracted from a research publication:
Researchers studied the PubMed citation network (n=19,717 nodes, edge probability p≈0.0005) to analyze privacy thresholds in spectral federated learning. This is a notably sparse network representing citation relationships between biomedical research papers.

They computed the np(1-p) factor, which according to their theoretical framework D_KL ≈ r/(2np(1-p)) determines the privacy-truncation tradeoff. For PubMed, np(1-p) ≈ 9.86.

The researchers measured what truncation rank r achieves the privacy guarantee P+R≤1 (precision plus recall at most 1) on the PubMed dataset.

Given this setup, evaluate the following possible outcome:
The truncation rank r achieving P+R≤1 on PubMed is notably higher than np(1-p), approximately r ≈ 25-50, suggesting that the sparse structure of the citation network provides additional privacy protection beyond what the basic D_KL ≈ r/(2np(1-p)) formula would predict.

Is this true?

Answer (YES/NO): NO